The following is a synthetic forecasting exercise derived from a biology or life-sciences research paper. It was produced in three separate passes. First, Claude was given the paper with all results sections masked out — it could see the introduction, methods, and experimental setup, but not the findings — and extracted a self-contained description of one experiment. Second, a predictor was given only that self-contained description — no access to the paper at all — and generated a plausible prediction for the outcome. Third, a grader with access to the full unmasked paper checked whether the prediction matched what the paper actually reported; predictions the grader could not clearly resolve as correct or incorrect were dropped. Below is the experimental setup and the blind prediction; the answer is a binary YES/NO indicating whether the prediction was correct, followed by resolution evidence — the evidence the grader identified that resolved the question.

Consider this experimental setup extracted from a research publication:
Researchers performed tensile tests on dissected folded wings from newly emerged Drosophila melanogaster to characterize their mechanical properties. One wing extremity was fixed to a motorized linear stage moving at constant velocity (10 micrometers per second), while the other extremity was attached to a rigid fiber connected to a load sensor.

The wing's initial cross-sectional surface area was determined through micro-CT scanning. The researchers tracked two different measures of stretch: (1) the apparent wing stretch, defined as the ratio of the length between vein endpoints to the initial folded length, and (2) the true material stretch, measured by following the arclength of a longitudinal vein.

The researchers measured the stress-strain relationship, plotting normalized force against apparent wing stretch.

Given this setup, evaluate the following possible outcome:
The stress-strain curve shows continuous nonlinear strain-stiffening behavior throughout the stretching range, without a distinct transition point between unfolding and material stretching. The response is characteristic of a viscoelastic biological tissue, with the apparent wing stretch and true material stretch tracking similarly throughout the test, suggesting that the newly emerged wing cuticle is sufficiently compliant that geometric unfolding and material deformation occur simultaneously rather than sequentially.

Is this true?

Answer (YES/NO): NO